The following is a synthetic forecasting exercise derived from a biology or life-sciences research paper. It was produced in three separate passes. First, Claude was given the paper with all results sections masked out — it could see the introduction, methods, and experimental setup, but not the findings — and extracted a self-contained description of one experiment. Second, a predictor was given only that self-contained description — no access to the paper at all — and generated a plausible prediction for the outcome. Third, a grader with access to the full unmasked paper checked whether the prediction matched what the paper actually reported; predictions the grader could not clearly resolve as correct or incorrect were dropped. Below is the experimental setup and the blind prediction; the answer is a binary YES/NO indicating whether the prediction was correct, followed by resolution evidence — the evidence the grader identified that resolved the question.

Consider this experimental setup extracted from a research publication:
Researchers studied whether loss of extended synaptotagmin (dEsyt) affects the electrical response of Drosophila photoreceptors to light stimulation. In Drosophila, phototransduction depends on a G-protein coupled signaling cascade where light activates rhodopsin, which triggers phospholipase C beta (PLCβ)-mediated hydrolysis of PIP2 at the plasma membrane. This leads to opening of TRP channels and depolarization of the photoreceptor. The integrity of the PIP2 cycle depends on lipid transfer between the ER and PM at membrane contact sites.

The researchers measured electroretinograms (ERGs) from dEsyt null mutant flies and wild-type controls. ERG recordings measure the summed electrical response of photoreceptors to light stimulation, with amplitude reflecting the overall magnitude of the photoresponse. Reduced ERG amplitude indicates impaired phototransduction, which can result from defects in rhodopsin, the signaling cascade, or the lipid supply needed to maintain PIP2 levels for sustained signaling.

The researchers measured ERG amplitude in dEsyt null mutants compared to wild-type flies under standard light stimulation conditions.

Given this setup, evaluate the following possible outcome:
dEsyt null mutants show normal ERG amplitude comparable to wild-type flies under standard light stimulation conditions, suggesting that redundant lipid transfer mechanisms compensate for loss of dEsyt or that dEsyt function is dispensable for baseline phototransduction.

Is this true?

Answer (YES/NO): YES